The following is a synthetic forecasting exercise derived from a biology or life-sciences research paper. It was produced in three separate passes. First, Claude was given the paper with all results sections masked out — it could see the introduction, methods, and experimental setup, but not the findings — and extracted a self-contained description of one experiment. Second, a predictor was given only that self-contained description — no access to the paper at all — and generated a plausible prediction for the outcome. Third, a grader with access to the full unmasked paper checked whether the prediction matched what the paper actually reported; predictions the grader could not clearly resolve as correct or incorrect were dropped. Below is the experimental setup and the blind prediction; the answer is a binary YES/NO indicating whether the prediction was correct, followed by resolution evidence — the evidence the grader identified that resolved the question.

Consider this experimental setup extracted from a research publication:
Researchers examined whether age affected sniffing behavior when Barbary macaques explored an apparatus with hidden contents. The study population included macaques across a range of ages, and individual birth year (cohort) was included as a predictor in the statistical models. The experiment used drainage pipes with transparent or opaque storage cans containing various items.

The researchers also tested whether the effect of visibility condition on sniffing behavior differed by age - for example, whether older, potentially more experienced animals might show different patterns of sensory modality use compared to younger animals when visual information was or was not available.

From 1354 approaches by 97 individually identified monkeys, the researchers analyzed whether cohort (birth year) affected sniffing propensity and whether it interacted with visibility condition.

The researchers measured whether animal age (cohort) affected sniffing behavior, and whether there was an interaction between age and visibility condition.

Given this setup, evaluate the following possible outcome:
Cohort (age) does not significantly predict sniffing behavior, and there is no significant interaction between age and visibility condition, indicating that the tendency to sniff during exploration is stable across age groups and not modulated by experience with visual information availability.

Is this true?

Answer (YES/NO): NO